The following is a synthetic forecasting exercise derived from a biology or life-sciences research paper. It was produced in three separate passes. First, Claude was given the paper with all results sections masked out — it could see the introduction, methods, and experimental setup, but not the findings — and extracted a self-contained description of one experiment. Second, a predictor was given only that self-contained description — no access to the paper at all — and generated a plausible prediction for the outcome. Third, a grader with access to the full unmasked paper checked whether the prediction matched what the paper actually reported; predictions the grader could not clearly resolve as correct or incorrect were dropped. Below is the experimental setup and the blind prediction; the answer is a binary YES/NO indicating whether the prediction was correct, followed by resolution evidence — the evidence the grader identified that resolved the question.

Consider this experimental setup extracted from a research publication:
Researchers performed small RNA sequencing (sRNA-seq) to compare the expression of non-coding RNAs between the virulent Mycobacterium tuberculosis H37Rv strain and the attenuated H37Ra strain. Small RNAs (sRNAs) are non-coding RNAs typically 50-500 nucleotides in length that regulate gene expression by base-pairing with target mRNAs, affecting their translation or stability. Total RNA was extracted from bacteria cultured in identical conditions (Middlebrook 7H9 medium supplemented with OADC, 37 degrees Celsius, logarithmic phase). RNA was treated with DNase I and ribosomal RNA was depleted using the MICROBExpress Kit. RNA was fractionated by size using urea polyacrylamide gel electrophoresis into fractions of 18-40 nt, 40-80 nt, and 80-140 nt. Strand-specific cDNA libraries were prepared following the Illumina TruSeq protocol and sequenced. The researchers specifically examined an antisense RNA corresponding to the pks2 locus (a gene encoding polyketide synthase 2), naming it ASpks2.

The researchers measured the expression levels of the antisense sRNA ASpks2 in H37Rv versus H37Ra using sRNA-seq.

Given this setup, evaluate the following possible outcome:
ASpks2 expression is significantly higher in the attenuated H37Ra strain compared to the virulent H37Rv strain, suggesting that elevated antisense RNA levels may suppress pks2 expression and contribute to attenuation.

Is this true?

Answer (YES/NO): YES